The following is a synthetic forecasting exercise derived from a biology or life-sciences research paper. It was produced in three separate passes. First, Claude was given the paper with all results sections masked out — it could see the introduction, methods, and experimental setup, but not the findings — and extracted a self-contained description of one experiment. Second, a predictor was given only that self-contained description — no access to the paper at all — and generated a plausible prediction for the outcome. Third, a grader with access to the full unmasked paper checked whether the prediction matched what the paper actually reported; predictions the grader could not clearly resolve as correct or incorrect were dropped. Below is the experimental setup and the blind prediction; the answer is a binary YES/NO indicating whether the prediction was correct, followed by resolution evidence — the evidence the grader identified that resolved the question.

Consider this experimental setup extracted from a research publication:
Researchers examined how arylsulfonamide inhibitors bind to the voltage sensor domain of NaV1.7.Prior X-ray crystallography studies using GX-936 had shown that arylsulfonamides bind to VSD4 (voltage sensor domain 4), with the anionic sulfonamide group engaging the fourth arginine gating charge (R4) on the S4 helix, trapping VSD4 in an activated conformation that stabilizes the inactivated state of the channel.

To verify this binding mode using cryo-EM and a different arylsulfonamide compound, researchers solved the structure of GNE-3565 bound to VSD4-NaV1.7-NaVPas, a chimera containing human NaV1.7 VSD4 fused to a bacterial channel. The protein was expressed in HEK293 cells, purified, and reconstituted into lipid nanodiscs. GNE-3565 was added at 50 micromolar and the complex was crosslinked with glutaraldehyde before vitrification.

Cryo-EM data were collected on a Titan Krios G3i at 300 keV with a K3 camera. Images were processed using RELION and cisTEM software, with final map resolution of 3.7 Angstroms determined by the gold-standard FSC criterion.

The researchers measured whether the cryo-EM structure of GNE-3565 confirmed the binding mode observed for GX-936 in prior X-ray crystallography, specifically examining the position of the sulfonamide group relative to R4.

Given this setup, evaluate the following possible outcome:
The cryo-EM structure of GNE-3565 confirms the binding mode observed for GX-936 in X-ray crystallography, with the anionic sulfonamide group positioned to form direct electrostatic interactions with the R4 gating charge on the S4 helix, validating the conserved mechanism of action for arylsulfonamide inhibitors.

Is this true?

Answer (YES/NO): YES